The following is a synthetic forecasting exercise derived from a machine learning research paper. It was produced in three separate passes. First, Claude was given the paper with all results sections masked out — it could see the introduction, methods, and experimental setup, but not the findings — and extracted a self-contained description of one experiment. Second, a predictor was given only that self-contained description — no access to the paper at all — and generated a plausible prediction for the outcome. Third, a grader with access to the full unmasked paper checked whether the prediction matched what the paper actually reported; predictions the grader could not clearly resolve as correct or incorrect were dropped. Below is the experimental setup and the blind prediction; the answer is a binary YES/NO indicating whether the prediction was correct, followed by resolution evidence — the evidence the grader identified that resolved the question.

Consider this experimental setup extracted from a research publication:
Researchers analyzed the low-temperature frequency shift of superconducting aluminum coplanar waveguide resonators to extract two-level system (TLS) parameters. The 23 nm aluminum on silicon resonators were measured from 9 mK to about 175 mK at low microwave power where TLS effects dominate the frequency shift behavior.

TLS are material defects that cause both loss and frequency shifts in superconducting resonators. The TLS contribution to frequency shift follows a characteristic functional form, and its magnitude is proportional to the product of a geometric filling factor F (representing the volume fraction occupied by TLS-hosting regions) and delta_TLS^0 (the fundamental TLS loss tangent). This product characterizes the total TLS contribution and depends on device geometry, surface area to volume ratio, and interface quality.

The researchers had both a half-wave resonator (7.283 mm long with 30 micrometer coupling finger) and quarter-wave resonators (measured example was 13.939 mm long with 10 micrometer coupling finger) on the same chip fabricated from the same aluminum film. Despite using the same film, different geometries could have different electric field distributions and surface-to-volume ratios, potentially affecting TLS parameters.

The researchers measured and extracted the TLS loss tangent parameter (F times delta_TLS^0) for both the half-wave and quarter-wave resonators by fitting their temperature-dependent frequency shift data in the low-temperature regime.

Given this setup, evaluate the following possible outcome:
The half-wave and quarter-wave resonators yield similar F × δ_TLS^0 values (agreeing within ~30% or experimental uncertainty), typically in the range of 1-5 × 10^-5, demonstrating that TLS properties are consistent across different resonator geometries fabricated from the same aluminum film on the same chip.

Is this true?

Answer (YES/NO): NO